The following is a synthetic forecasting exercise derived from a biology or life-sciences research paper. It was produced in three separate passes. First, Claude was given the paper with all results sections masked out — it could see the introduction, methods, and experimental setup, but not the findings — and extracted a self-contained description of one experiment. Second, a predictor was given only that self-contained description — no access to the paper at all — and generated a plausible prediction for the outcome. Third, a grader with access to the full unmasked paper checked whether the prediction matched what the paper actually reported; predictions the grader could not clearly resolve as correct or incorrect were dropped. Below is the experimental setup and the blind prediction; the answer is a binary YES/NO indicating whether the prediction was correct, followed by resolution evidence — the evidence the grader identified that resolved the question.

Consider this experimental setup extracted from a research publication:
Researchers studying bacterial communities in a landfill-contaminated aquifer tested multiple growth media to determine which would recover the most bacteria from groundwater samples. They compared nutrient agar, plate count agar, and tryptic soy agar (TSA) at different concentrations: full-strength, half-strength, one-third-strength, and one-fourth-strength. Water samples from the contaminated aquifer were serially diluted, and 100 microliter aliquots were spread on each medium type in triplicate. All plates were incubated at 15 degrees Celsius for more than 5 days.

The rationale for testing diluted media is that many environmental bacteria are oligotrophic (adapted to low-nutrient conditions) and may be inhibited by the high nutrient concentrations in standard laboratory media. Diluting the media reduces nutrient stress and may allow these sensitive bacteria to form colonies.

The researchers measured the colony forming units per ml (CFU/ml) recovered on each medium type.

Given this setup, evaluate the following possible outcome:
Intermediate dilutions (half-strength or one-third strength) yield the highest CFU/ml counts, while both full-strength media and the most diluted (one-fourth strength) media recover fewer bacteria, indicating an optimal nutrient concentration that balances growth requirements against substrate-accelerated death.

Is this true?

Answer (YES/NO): YES